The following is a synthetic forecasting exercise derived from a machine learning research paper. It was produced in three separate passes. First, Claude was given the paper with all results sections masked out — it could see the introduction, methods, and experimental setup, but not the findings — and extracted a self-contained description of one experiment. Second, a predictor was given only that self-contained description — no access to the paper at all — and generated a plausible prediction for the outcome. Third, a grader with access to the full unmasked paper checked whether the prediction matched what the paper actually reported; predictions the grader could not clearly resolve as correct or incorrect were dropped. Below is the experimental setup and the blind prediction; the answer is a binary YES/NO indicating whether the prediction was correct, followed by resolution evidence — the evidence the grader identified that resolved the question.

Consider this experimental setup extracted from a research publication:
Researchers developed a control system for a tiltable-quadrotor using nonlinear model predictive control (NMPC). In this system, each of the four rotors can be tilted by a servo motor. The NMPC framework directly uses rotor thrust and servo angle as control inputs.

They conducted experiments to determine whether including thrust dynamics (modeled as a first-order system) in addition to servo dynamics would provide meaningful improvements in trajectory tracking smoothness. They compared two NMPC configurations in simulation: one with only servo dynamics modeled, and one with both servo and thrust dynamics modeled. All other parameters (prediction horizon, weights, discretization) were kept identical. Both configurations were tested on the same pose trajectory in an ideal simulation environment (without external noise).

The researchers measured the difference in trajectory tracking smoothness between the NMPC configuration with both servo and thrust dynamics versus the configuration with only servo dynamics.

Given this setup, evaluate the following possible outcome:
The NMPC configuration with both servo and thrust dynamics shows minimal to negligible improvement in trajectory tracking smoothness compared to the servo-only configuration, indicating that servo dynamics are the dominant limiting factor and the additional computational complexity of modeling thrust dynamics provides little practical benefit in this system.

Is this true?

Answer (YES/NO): YES